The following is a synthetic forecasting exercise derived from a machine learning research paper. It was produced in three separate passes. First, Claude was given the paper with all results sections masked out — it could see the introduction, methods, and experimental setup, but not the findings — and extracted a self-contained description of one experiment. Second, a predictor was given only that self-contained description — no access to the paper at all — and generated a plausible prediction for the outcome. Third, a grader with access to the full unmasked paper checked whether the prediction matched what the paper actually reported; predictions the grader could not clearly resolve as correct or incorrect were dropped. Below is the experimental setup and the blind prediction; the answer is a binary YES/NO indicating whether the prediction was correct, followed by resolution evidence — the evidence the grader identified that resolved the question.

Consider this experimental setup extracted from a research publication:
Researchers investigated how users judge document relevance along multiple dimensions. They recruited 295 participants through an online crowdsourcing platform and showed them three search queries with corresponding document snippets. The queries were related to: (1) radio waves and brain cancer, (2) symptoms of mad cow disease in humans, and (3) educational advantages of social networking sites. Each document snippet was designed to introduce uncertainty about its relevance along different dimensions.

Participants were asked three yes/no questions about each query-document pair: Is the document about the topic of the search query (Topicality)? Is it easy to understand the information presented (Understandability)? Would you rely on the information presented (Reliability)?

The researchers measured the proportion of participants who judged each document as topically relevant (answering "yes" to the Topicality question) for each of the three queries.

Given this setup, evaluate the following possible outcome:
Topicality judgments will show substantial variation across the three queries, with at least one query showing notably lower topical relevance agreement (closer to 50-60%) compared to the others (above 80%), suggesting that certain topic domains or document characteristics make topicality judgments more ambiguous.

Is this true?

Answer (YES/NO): NO